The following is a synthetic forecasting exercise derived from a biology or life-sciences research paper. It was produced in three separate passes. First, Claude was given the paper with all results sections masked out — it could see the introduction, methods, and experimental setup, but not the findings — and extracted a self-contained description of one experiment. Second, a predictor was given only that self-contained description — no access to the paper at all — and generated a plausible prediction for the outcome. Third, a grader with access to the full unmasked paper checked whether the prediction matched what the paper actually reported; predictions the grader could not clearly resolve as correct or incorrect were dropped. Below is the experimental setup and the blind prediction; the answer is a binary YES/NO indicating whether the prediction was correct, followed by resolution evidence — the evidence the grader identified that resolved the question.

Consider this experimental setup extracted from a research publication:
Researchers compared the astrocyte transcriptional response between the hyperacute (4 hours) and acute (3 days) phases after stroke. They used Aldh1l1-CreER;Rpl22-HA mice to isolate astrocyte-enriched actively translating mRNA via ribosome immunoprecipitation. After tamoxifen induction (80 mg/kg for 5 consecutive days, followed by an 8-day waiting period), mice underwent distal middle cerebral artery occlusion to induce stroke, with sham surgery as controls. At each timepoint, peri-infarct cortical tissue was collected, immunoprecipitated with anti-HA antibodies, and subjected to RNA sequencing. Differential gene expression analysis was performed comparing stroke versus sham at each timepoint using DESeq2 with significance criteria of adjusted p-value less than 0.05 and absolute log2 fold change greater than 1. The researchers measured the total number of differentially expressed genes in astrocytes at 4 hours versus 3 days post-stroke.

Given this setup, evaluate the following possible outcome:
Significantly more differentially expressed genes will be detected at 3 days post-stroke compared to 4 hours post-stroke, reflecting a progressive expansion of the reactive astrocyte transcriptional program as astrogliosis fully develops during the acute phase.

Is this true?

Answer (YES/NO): YES